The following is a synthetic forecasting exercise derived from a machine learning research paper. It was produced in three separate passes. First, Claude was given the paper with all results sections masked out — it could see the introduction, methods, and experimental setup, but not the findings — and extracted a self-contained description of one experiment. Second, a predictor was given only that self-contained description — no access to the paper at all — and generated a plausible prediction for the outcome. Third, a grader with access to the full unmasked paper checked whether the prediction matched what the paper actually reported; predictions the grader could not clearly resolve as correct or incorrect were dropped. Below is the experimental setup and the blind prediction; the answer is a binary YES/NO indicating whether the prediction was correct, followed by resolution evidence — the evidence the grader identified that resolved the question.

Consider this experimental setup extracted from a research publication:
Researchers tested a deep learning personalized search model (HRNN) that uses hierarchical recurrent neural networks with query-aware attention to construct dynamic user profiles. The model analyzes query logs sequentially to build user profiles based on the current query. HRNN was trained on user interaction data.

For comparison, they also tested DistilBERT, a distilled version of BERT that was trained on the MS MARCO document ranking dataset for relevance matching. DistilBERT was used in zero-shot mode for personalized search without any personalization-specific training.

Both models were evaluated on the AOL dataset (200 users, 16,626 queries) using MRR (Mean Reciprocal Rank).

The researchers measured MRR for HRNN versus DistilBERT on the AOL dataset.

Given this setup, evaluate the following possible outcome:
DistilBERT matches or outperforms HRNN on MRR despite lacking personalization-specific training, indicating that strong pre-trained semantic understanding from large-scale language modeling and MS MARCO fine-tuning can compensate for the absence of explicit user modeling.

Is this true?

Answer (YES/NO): NO